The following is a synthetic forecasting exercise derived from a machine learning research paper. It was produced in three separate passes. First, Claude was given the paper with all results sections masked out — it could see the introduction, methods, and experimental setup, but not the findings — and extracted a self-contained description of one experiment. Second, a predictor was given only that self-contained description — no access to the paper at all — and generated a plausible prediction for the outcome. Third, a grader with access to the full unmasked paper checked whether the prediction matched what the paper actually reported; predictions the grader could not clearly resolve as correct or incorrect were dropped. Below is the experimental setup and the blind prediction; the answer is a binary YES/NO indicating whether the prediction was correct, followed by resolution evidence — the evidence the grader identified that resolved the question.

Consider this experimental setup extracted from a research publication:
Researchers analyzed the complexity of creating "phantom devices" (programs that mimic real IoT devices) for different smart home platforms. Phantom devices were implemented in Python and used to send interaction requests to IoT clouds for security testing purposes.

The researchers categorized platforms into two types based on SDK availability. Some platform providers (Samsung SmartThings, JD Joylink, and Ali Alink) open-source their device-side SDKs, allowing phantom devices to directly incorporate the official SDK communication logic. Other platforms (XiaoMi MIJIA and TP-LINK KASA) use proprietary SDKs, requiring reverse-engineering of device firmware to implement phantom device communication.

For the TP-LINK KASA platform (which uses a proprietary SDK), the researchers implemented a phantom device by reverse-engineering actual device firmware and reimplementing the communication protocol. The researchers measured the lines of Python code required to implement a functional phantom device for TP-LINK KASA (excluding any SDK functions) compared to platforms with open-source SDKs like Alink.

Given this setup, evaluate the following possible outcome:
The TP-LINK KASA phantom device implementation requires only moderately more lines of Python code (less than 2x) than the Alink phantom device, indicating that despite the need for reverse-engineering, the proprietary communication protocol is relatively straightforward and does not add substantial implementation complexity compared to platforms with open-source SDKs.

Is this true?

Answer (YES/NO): NO